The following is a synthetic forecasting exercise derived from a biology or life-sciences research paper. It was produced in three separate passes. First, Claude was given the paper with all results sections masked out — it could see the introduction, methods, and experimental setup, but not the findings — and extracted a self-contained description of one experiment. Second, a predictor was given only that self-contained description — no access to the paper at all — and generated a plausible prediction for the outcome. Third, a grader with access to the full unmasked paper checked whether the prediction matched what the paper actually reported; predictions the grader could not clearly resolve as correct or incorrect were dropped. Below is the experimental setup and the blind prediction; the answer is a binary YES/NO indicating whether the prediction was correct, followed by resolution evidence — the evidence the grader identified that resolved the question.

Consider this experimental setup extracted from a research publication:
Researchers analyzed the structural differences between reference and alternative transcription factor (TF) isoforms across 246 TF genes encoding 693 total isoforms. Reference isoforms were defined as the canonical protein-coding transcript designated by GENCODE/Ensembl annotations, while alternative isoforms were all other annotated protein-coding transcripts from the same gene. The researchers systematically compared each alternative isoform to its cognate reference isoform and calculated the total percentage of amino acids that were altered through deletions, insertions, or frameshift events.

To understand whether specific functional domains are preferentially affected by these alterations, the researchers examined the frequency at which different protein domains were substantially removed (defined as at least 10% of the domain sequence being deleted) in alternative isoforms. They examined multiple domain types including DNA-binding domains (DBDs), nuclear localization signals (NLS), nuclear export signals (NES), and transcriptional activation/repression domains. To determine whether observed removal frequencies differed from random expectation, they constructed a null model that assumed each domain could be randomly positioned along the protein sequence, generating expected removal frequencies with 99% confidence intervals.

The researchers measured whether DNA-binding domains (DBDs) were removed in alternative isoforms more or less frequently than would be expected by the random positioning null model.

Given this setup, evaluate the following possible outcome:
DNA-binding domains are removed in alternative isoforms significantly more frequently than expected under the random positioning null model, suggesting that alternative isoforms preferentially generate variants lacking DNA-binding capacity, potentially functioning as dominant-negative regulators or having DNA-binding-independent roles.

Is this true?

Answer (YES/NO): NO